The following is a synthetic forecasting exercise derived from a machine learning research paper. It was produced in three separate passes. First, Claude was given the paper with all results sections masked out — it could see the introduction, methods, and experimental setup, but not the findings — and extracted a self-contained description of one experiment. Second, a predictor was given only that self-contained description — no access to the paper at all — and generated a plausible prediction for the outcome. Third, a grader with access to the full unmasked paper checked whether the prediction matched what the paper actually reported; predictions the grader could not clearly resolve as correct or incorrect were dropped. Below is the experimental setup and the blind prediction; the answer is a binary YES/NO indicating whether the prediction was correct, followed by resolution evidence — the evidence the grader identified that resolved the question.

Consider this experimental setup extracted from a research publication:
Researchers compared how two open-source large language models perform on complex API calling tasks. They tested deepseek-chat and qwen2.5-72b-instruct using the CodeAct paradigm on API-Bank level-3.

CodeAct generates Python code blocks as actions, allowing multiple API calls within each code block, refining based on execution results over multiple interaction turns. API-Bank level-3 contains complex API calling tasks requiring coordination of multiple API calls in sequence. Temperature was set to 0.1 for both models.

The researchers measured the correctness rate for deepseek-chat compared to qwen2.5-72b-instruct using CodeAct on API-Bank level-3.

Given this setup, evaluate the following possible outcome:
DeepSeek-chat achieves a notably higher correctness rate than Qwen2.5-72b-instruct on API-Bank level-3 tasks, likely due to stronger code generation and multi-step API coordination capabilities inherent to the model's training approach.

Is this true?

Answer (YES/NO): NO